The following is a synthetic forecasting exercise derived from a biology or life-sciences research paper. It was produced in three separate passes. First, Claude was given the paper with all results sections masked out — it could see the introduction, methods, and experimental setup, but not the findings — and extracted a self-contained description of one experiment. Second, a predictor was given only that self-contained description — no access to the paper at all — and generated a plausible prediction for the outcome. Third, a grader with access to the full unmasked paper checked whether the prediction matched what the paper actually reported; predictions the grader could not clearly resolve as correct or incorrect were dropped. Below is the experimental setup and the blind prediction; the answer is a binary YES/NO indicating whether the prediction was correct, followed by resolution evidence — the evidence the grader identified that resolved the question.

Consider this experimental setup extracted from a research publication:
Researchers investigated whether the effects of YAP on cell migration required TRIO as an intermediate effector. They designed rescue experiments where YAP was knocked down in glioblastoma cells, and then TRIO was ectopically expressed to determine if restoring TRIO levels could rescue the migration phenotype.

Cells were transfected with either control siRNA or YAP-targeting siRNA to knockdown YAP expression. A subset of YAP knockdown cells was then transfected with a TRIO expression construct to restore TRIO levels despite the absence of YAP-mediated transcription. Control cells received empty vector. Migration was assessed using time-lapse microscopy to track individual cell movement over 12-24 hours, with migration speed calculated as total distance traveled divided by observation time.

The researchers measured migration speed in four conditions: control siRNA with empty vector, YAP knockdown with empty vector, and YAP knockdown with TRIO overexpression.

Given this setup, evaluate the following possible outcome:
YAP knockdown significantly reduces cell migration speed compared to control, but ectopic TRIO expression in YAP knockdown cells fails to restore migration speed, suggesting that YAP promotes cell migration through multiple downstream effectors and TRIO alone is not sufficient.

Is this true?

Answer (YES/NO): NO